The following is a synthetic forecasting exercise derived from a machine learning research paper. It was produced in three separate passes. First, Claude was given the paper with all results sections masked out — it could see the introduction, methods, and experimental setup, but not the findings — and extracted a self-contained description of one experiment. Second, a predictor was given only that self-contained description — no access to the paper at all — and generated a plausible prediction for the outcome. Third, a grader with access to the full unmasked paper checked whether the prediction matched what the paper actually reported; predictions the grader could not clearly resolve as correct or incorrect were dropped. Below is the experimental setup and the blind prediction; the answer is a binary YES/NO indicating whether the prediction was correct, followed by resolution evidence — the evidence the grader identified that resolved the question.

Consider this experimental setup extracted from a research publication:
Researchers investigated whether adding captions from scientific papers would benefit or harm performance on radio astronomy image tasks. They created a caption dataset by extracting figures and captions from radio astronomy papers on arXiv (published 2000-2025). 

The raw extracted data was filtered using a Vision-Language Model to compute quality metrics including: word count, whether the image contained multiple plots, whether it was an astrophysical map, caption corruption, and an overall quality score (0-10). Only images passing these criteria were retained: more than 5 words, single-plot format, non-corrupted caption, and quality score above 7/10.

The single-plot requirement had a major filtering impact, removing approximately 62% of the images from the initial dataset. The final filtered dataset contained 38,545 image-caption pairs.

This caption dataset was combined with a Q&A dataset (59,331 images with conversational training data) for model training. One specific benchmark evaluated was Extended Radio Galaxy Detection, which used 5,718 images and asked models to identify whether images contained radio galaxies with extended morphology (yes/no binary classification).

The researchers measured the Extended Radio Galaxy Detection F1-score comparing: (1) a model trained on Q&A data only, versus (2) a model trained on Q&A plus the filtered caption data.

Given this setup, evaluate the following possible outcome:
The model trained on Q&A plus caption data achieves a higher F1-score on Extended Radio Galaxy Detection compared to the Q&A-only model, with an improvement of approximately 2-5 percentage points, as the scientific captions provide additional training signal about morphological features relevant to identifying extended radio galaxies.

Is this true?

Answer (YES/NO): NO